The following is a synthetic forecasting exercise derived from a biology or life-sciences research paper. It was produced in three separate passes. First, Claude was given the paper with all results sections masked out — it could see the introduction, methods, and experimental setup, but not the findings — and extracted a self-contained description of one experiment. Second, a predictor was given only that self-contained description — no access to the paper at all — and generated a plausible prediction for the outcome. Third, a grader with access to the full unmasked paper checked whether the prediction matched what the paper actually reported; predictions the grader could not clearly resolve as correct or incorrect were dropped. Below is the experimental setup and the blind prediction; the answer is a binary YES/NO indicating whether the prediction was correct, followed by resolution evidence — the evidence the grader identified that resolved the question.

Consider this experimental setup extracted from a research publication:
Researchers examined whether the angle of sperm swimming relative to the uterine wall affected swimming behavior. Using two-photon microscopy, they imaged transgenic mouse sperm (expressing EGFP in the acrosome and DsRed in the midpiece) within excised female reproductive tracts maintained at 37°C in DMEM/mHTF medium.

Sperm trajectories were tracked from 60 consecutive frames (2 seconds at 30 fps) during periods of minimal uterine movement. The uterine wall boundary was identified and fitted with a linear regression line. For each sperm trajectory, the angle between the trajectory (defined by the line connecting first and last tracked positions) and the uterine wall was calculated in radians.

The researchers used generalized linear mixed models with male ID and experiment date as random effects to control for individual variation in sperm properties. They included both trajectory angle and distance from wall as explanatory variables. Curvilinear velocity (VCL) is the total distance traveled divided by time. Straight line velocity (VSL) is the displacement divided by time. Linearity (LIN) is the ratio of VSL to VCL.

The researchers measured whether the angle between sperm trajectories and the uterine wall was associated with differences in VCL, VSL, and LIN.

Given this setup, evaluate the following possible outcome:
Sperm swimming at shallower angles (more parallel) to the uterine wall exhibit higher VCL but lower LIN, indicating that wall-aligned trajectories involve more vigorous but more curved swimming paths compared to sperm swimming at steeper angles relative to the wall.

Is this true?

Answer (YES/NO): NO